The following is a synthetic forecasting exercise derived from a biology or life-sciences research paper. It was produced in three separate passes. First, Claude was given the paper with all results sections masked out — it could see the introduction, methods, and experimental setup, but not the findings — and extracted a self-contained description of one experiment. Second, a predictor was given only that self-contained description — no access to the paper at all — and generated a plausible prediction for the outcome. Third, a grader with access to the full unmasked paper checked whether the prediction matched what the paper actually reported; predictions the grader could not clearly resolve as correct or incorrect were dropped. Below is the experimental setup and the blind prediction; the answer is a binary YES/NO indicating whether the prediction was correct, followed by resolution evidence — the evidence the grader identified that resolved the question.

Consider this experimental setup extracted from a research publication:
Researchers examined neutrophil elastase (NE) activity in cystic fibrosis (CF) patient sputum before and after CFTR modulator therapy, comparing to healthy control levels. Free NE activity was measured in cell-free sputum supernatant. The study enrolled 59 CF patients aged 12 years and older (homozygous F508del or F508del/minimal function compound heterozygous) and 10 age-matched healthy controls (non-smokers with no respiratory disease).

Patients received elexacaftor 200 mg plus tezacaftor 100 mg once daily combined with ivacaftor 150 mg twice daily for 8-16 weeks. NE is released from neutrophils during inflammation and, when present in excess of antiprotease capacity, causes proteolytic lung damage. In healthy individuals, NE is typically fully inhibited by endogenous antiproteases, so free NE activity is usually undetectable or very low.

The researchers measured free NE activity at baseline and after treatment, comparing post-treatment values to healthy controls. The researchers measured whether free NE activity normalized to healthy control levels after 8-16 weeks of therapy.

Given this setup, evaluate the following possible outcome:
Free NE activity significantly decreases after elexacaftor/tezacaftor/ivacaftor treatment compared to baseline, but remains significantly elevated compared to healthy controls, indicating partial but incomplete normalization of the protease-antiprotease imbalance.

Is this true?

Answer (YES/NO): YES